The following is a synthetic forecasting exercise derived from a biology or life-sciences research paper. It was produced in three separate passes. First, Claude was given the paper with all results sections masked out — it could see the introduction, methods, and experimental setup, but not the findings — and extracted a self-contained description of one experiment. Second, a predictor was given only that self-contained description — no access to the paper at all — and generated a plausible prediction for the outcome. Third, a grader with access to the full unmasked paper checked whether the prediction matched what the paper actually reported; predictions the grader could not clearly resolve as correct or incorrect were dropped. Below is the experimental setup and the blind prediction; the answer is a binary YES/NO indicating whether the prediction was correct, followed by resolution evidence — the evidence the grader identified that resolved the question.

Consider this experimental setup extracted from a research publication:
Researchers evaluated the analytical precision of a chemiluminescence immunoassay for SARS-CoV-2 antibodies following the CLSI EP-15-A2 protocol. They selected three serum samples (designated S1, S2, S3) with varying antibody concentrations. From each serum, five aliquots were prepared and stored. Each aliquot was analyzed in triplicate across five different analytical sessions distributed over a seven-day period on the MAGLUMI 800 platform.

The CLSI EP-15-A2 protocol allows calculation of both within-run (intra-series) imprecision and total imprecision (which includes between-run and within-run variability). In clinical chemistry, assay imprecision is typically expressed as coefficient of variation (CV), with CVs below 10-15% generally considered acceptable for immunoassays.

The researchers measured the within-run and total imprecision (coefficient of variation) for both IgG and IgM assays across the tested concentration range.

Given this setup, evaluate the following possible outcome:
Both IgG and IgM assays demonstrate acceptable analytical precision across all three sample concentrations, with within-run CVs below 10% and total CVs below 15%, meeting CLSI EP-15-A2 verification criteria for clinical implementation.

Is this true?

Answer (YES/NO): NO